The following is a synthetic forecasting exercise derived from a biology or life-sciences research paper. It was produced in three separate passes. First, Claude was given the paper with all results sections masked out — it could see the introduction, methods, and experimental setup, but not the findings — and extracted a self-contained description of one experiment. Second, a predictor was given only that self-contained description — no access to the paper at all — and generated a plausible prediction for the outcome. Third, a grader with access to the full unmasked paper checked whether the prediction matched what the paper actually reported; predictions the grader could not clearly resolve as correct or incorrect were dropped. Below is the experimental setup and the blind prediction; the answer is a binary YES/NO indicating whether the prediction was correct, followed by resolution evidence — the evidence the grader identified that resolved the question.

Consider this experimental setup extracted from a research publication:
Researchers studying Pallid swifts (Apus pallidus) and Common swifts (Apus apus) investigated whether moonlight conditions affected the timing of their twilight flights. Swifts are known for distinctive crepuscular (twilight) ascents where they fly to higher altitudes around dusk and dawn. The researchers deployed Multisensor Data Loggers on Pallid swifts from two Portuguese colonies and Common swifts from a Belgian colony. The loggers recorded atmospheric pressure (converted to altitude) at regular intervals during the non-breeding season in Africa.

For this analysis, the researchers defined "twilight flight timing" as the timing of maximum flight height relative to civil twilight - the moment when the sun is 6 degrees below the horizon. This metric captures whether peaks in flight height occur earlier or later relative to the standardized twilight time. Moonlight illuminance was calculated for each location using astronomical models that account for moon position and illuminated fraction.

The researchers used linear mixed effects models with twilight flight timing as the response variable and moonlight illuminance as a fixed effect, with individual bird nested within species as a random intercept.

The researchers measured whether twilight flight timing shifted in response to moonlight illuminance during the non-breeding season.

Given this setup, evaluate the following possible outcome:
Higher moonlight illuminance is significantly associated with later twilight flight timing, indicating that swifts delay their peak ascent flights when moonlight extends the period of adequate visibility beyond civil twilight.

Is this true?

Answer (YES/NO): NO